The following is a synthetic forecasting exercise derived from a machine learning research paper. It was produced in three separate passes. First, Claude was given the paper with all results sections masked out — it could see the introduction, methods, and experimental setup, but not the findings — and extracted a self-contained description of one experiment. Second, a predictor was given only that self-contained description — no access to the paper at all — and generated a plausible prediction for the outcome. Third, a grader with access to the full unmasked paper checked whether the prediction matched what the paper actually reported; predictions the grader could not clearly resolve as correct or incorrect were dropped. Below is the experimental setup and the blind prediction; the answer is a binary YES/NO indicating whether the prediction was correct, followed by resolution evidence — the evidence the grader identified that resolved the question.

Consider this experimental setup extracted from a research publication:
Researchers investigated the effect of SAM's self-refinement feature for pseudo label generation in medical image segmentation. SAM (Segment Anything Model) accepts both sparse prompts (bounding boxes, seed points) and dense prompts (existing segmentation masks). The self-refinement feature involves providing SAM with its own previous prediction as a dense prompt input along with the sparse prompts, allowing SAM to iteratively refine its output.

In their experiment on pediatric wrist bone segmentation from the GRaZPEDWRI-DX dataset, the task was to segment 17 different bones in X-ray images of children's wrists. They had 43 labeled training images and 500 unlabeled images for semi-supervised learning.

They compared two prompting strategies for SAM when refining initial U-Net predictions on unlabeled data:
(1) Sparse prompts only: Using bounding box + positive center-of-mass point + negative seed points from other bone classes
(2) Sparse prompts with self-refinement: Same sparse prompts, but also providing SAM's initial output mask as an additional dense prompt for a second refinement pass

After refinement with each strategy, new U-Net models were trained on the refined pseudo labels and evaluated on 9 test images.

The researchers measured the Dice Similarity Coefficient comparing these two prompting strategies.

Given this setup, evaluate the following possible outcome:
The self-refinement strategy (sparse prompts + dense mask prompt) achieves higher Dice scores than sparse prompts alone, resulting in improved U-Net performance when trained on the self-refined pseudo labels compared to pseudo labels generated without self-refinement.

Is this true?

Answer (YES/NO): YES